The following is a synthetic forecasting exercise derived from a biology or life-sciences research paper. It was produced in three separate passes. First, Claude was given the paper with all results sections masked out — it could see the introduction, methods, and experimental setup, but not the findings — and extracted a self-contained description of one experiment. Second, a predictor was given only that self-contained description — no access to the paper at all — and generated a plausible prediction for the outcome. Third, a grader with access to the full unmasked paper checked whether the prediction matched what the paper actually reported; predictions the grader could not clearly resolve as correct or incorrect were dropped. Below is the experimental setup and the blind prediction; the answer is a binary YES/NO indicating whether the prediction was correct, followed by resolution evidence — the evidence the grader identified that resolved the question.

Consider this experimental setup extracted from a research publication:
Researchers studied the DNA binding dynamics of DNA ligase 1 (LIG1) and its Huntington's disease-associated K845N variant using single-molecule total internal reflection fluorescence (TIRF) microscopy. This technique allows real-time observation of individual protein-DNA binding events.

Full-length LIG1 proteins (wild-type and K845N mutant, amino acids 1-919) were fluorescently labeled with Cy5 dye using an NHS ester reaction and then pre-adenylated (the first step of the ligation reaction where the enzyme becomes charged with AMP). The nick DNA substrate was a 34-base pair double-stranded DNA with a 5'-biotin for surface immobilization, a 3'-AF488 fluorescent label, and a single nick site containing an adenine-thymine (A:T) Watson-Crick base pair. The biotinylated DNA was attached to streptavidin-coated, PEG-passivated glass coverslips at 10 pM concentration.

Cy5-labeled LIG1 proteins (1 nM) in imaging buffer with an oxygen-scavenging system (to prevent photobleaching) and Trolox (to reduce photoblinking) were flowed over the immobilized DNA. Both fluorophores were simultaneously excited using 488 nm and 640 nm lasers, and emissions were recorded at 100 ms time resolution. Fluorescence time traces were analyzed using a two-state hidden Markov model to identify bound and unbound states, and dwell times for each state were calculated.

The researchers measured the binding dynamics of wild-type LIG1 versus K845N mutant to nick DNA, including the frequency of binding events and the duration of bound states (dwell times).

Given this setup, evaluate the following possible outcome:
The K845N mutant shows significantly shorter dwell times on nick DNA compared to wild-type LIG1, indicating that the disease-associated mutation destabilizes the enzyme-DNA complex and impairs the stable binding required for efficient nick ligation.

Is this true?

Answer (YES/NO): YES